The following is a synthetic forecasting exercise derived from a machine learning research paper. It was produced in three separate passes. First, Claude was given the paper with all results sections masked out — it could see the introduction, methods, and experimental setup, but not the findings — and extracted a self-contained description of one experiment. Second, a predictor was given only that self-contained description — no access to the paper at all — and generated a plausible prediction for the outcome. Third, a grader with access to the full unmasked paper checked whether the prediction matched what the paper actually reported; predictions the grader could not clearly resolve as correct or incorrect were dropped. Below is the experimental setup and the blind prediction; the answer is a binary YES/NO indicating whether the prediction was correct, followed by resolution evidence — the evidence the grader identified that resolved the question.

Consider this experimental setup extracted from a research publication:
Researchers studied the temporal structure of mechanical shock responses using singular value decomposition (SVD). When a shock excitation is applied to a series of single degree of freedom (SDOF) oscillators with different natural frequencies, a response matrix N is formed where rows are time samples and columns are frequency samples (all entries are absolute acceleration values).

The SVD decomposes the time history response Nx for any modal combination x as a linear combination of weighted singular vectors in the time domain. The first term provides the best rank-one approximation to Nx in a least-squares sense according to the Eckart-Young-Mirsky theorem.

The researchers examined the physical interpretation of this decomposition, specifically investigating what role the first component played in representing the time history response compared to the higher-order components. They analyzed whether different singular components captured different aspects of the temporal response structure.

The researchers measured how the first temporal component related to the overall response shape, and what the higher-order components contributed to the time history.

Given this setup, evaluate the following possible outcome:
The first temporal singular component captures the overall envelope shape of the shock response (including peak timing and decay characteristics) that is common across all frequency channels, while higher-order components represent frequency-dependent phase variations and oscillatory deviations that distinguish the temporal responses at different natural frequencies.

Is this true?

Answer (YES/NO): NO